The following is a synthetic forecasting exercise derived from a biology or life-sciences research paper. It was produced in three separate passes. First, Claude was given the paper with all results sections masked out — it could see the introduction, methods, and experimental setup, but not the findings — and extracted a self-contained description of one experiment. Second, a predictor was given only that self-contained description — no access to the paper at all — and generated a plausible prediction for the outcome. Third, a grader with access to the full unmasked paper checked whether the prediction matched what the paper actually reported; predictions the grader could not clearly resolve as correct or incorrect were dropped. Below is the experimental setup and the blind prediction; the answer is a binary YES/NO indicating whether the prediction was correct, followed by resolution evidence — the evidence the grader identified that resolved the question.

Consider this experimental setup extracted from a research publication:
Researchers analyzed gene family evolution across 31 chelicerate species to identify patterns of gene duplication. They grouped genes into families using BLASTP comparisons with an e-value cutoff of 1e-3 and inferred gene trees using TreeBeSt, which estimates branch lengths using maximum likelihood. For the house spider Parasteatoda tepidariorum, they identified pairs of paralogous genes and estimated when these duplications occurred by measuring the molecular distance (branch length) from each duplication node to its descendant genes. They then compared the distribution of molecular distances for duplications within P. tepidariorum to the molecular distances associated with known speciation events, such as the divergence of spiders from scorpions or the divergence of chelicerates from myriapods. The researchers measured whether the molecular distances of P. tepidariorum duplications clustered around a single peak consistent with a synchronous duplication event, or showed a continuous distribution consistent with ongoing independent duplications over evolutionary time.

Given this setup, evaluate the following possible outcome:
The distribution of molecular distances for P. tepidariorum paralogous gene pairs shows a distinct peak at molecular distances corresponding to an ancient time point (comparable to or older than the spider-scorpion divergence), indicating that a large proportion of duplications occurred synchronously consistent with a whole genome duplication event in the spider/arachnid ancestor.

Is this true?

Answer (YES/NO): NO